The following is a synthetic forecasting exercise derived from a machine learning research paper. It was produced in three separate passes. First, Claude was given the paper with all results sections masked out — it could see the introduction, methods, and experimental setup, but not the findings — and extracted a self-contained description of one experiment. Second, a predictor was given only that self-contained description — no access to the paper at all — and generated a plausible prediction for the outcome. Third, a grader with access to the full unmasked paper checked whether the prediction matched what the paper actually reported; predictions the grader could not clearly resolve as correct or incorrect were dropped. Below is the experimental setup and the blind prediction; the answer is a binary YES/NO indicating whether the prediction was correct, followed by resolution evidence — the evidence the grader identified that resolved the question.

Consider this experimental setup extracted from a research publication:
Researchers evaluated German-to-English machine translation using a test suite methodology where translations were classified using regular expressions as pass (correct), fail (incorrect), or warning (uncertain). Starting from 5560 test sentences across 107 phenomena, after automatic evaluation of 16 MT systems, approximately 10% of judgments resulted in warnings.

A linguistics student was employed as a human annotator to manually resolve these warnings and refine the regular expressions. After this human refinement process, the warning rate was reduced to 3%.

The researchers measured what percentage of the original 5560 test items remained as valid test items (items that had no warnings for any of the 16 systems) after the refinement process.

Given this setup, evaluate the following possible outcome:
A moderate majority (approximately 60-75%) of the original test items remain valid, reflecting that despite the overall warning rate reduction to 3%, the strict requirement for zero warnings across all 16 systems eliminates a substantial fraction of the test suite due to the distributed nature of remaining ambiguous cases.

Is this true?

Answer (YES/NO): NO